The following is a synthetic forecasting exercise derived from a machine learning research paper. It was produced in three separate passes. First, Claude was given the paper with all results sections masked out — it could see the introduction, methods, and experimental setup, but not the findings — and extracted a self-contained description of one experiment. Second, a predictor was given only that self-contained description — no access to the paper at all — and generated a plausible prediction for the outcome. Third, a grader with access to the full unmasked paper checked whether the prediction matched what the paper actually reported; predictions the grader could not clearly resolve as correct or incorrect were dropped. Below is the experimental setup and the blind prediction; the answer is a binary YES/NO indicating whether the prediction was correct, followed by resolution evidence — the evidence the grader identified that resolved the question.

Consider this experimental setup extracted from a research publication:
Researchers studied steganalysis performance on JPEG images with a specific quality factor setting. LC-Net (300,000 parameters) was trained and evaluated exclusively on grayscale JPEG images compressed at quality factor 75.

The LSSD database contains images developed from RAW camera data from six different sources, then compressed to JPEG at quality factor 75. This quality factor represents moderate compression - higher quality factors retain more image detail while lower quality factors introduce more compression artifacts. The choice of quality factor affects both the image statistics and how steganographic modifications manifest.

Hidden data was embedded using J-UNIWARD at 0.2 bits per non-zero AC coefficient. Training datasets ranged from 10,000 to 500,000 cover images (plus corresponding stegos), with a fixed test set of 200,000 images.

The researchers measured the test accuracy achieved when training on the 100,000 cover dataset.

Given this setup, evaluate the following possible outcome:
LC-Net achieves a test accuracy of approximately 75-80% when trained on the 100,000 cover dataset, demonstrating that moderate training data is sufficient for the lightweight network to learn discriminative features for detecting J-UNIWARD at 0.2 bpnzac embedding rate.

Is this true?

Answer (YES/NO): NO